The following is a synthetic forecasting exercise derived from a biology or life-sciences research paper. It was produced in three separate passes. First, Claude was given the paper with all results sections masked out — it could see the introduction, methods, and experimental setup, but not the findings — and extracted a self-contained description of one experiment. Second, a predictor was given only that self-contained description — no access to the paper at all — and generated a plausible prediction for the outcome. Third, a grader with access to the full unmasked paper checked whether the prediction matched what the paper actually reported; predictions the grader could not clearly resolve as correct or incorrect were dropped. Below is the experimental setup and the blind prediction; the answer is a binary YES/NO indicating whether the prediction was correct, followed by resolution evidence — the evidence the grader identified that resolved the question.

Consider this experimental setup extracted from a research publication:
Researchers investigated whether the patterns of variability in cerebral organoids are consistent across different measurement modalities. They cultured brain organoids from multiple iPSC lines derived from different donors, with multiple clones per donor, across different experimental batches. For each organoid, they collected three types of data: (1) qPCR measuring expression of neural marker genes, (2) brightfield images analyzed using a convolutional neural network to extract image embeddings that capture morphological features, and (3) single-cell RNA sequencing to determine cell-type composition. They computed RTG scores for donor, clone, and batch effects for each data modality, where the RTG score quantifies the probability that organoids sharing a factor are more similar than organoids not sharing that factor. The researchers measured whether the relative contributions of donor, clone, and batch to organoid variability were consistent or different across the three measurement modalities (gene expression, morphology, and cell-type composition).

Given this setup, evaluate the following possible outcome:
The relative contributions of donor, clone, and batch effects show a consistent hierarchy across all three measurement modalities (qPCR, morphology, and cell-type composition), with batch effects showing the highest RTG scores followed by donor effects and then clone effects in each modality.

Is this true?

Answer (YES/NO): NO